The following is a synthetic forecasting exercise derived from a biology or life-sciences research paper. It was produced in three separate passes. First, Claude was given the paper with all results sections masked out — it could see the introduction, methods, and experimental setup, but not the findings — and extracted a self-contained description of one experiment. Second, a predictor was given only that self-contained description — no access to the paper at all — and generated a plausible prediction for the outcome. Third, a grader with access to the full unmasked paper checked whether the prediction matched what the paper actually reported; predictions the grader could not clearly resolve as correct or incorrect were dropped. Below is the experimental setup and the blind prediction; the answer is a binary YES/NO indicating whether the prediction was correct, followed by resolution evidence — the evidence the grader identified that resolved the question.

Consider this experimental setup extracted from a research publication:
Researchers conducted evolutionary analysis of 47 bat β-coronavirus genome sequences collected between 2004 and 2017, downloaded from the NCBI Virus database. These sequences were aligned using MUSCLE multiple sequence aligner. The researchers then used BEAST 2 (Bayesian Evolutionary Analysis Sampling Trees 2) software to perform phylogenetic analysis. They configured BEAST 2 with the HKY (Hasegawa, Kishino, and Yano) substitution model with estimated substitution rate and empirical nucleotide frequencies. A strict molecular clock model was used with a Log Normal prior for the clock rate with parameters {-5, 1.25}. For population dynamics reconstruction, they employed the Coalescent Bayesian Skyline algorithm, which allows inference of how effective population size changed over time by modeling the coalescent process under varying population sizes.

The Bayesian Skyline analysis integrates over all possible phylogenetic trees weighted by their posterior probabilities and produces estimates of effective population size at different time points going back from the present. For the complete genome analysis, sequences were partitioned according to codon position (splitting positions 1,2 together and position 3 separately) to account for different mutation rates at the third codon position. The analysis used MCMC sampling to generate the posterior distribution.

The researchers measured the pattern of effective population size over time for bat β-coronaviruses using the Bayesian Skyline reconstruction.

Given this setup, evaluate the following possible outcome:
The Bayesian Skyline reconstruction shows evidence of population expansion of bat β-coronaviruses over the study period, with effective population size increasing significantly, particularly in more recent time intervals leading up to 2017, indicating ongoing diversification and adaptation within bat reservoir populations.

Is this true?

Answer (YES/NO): NO